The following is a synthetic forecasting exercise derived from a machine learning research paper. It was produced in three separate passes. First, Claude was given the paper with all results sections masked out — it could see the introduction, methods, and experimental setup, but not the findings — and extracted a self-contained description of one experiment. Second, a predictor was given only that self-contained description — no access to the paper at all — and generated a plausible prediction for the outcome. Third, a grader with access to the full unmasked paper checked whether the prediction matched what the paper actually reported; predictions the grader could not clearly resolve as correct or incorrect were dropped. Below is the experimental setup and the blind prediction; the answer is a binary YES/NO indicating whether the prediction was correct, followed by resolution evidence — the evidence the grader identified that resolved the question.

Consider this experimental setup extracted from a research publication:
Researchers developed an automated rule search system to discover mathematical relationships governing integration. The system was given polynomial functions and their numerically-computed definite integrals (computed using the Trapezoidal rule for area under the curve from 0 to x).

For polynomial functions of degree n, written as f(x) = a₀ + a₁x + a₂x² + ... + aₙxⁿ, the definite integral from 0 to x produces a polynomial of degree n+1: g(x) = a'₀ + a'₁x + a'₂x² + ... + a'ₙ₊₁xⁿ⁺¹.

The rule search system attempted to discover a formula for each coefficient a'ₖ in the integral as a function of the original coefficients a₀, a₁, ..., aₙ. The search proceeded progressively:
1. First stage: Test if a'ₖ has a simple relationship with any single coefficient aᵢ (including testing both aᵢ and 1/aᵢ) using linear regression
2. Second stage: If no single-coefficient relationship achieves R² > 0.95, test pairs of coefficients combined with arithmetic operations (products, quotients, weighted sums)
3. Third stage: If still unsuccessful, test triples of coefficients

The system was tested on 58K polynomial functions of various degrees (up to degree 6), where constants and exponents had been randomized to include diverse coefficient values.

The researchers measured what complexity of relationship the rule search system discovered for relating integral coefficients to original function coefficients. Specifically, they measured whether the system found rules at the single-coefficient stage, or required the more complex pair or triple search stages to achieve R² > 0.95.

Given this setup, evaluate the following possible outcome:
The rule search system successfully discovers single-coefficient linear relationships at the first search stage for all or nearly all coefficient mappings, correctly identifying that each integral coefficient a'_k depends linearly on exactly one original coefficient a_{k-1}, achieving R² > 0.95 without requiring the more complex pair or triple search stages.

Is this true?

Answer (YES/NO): YES